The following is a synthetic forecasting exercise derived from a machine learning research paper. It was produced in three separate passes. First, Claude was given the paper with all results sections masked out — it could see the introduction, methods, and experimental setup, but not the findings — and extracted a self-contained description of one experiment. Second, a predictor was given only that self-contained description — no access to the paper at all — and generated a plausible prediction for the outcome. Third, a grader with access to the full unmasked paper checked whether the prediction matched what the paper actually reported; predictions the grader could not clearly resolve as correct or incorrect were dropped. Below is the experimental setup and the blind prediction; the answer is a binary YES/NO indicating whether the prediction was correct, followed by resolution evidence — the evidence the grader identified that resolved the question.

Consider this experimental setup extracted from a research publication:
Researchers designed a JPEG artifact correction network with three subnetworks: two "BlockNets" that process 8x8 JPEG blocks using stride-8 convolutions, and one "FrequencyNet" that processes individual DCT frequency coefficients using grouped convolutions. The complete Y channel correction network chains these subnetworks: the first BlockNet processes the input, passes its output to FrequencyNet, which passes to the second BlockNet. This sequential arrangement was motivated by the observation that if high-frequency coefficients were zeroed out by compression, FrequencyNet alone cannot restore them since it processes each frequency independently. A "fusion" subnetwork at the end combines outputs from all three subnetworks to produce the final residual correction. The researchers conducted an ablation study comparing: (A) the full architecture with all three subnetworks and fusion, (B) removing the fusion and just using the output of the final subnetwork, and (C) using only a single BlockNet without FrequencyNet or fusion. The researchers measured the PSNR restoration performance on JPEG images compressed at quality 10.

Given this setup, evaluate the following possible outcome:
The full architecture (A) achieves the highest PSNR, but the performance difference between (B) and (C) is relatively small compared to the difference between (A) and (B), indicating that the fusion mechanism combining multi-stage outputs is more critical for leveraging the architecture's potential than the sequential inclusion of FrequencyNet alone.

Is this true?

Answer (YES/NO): NO